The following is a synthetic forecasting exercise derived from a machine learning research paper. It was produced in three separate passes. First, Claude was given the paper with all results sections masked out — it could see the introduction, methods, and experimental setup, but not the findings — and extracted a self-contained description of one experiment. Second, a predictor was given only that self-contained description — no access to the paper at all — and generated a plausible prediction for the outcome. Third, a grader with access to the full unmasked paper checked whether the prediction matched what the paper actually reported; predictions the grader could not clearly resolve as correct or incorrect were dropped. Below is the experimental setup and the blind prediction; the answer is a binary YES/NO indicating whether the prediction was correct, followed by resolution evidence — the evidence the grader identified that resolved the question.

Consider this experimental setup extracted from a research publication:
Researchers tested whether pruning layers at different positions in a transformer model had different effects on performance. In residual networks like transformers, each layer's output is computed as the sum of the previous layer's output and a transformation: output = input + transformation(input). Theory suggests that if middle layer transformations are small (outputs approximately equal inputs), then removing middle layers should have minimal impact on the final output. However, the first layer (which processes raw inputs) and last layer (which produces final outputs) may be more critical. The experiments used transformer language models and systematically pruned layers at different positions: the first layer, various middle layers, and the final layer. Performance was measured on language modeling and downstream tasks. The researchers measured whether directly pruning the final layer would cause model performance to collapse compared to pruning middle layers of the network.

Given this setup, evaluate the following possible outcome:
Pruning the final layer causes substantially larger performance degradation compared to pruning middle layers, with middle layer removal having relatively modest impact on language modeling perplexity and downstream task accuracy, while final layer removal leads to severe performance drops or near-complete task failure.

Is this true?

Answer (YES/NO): YES